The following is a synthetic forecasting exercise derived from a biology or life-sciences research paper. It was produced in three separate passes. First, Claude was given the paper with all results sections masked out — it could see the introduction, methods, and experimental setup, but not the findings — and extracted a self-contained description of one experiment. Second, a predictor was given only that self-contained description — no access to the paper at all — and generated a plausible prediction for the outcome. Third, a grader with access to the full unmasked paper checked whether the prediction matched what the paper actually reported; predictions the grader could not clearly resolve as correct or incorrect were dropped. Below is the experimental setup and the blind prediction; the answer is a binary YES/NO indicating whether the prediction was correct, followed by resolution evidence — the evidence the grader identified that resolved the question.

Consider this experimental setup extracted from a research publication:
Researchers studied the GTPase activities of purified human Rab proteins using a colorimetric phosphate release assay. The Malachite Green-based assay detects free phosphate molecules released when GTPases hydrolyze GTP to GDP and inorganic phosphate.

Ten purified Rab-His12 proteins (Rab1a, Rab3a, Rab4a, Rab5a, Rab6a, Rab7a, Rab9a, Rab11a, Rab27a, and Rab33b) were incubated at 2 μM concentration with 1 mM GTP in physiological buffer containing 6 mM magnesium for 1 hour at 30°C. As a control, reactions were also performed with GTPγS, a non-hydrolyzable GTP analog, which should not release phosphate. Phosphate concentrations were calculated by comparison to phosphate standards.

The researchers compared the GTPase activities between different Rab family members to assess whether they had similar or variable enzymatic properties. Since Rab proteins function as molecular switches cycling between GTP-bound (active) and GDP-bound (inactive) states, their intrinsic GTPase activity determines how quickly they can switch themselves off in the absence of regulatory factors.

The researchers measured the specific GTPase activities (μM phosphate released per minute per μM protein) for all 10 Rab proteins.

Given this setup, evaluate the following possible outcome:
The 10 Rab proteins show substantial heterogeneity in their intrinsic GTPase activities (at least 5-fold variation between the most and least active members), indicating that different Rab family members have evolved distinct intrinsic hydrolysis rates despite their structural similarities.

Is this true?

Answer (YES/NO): NO